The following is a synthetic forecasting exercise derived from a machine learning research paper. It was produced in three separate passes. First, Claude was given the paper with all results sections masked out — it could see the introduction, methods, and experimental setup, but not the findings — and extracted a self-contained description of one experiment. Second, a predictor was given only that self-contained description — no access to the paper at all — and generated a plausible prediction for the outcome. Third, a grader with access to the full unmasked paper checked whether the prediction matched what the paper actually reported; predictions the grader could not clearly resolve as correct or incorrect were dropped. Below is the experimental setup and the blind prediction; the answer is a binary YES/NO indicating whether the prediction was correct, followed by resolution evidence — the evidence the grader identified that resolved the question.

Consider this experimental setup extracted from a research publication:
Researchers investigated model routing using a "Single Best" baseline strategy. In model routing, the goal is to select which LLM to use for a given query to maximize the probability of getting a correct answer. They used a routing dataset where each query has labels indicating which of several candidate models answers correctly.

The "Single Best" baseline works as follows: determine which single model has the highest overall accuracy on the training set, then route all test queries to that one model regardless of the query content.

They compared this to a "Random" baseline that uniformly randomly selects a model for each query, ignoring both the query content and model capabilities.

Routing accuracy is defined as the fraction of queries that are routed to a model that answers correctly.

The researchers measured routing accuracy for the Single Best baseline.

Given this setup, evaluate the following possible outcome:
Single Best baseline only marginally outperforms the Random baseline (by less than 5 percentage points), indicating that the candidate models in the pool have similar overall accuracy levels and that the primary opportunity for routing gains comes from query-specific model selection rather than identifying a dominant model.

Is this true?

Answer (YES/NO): NO